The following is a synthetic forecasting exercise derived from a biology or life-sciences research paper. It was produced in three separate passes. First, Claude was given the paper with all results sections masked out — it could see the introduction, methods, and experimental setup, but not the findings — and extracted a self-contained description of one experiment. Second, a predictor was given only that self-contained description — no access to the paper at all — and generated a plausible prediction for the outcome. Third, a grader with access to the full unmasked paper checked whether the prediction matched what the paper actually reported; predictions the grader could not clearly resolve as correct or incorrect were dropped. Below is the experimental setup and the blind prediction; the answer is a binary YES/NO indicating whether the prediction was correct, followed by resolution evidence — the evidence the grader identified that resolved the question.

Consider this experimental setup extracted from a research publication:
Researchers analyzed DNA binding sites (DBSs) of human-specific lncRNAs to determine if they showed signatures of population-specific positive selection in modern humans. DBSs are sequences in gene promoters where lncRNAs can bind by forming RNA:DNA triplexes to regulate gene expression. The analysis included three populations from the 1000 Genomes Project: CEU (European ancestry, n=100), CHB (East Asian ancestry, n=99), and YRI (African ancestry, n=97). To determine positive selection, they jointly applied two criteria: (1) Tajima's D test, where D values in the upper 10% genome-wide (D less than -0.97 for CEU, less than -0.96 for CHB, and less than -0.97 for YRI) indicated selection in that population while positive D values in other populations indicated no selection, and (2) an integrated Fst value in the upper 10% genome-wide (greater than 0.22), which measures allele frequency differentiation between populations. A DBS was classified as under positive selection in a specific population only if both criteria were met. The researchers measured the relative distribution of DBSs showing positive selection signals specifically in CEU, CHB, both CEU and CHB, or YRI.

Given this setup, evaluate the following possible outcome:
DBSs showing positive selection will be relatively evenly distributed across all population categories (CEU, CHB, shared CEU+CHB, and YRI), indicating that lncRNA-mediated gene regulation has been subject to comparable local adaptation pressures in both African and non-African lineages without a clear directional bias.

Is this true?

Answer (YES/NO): NO